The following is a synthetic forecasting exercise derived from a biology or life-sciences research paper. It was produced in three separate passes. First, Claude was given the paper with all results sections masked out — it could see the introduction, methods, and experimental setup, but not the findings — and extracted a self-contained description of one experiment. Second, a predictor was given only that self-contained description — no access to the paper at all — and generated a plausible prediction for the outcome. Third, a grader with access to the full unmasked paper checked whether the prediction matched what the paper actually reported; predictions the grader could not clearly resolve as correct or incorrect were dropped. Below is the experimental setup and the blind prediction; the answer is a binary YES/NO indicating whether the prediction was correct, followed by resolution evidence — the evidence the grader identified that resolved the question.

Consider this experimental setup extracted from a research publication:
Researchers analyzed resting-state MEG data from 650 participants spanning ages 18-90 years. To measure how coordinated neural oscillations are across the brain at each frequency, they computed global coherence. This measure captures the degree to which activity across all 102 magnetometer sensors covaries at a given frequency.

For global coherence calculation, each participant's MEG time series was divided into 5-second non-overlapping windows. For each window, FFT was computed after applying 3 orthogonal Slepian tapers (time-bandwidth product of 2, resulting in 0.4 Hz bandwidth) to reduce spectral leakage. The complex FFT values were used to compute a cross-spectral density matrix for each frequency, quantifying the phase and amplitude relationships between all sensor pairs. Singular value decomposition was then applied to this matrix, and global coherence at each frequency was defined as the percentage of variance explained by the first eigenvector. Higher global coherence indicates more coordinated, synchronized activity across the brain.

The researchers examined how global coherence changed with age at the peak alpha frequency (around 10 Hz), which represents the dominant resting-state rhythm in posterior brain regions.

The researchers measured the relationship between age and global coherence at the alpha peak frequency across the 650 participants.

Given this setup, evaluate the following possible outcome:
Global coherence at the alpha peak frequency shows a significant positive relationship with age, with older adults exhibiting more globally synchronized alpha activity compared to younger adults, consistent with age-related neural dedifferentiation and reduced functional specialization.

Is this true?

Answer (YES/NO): NO